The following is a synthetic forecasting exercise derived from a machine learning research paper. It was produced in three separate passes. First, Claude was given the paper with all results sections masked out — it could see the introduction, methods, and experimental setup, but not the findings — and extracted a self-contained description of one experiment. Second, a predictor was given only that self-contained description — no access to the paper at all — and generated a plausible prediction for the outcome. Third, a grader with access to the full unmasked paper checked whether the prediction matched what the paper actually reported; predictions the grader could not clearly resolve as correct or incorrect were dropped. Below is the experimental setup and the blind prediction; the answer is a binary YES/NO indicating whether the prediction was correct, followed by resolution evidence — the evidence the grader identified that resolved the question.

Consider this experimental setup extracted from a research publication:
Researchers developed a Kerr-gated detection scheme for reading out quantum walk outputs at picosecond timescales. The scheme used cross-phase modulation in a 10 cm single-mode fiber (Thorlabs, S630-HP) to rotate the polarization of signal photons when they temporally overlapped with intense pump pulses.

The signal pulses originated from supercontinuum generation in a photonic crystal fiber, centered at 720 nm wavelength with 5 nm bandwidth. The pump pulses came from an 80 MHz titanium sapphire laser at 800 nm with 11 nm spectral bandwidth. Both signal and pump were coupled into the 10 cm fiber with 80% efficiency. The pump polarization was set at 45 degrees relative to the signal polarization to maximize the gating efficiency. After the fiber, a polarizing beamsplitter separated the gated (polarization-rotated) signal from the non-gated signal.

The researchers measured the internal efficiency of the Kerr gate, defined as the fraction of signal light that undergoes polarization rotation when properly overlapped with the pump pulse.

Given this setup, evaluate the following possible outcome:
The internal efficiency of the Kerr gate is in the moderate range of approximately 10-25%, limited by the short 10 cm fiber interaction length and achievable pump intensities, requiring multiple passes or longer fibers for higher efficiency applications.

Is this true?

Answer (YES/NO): NO